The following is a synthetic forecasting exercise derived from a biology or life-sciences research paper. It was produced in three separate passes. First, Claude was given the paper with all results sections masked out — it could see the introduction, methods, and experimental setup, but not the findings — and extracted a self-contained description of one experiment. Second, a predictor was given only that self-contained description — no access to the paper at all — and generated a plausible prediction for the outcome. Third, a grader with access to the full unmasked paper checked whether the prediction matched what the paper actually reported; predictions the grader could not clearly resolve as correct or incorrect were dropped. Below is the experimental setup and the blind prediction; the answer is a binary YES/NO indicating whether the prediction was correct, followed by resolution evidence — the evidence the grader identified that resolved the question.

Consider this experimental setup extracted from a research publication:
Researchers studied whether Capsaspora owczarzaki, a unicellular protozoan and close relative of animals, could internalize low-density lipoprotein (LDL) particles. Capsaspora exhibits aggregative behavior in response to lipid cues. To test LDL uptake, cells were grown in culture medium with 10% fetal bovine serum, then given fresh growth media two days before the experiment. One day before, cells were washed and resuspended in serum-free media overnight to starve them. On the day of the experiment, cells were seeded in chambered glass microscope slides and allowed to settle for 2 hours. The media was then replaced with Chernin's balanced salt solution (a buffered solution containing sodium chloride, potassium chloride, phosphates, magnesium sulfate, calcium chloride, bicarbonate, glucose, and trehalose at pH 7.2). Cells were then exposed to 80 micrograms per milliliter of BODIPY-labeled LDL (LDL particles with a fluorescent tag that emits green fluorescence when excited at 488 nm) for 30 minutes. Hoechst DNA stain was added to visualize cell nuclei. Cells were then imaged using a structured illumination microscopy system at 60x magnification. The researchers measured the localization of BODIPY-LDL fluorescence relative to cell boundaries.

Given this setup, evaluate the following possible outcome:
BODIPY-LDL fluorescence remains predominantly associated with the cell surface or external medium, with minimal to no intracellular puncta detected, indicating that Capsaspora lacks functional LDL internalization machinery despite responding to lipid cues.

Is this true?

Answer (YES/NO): NO